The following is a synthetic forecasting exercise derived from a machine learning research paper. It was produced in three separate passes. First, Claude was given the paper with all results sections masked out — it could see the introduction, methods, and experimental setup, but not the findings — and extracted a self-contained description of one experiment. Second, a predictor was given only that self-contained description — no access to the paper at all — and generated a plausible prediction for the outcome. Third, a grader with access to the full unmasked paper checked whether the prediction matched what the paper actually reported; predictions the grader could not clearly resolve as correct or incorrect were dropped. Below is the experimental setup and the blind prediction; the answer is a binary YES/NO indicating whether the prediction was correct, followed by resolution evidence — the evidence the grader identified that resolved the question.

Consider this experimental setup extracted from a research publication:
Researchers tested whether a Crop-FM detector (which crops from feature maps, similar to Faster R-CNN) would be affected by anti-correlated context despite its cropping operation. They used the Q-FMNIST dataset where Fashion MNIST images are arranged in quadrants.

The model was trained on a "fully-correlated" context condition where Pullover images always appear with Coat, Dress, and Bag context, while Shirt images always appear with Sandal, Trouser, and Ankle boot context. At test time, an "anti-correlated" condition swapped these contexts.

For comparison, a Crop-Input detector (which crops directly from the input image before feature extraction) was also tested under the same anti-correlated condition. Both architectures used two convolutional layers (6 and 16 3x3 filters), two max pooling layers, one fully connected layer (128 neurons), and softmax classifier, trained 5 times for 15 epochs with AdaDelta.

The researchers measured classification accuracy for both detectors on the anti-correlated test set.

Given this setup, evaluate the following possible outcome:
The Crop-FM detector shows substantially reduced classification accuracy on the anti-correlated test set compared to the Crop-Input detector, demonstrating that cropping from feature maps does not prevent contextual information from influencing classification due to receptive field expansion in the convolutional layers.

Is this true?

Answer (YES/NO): YES